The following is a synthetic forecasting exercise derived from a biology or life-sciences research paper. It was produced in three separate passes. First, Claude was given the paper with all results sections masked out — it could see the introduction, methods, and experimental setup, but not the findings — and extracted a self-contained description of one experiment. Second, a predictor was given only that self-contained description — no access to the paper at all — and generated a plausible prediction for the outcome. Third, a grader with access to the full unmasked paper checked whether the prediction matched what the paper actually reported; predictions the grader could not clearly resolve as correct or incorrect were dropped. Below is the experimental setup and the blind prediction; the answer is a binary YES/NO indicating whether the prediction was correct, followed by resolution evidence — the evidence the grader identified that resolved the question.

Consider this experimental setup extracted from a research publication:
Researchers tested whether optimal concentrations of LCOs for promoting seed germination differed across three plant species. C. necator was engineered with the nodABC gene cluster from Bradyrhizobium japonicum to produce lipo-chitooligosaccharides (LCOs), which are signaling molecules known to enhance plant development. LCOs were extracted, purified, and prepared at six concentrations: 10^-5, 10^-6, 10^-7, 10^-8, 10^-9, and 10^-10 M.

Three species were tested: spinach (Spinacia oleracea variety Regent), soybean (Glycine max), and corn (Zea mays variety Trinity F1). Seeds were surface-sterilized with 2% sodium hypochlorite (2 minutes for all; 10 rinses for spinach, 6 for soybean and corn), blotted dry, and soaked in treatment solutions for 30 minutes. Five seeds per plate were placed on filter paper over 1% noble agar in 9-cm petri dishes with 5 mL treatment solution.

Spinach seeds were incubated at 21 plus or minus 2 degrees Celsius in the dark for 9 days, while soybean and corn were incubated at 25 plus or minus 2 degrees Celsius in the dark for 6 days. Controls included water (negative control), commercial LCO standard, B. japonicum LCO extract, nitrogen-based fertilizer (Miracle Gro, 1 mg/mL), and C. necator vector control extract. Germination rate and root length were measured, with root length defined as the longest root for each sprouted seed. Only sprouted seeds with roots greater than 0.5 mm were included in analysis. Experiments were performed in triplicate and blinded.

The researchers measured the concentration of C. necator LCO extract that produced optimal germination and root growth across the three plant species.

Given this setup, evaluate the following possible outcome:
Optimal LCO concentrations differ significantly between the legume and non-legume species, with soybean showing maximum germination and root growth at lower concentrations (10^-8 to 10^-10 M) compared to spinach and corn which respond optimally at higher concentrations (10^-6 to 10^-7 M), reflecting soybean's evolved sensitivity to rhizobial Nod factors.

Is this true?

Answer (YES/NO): NO